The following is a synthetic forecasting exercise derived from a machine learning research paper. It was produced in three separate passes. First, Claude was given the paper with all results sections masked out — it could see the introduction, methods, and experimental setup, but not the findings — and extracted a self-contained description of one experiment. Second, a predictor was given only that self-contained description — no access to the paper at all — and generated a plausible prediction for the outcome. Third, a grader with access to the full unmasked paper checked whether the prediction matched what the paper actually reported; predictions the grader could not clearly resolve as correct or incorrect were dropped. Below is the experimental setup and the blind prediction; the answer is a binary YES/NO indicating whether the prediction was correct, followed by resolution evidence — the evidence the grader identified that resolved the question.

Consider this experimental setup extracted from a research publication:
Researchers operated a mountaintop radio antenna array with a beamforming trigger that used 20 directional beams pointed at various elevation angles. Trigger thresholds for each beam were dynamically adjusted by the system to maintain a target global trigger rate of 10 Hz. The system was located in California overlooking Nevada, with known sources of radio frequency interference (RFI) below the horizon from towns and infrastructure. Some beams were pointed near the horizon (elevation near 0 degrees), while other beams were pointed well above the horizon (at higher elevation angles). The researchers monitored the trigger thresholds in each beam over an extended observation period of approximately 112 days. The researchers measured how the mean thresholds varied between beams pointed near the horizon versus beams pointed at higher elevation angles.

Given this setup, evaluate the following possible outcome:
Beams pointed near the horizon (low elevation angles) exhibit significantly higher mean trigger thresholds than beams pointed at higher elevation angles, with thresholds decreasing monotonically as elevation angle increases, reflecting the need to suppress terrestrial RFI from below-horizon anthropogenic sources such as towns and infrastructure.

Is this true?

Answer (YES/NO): NO